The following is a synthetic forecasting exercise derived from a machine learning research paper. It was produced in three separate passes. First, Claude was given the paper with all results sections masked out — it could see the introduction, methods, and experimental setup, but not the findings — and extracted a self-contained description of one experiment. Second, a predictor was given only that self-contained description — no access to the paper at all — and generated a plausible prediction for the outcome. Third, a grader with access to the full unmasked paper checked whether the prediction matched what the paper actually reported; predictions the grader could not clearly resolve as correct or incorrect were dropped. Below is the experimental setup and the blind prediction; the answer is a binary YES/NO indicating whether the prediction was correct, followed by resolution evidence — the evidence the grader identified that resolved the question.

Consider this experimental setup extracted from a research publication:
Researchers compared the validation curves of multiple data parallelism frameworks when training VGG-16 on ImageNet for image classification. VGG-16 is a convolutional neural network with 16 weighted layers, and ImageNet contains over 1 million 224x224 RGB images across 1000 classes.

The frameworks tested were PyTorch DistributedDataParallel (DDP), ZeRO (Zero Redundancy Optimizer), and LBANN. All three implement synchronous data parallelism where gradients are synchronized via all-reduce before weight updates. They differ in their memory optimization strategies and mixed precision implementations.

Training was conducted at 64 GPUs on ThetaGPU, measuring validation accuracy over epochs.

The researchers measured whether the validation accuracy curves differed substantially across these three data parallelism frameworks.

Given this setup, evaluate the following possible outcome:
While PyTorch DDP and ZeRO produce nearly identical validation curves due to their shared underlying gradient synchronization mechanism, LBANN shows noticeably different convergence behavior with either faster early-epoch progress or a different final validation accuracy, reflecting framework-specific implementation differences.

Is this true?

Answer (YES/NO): NO